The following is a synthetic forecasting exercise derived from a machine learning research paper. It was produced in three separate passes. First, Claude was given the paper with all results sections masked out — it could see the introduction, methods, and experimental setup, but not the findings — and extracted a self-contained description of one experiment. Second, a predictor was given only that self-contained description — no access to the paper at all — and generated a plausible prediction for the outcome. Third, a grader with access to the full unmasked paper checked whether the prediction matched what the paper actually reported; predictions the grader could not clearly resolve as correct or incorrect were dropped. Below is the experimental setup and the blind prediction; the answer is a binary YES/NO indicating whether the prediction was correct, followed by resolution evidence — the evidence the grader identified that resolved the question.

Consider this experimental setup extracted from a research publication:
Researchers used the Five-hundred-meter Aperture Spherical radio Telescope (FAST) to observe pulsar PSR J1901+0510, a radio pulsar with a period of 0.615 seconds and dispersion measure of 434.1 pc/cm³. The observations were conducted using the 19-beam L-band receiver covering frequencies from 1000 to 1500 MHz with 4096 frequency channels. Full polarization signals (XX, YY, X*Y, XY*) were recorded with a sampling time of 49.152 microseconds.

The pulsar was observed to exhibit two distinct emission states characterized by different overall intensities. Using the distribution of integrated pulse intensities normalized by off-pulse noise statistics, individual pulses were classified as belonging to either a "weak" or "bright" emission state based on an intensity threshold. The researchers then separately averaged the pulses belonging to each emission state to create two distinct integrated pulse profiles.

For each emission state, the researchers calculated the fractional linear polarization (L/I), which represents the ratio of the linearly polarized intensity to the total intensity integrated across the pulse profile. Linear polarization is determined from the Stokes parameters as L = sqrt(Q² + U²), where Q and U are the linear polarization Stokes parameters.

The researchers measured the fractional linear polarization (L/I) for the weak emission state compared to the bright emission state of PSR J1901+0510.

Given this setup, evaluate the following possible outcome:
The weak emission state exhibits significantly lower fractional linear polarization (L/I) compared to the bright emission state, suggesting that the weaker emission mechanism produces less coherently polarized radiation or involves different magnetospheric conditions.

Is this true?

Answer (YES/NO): NO